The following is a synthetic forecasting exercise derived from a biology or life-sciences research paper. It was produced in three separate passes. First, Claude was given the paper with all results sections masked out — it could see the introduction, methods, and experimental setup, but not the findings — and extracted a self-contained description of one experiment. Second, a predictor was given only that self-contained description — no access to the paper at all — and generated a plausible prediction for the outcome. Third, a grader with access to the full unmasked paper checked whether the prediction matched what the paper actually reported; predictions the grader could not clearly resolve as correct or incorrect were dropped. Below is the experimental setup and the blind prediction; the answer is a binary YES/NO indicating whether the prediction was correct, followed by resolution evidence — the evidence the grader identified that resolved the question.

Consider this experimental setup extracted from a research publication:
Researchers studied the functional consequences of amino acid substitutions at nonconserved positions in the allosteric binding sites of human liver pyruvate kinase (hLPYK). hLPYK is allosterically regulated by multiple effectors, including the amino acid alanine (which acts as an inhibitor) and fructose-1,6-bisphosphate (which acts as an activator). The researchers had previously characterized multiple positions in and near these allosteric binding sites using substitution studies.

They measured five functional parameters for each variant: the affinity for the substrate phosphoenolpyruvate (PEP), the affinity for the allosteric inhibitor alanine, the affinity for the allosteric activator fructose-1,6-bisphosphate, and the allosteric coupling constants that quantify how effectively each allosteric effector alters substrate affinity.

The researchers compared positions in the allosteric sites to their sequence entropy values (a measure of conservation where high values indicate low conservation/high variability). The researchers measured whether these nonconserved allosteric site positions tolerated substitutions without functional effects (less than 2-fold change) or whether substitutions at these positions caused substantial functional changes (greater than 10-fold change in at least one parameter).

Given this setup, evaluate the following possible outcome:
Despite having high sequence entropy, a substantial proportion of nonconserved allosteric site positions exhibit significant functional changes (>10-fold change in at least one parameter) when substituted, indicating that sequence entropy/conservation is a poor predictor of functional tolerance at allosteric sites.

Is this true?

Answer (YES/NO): YES